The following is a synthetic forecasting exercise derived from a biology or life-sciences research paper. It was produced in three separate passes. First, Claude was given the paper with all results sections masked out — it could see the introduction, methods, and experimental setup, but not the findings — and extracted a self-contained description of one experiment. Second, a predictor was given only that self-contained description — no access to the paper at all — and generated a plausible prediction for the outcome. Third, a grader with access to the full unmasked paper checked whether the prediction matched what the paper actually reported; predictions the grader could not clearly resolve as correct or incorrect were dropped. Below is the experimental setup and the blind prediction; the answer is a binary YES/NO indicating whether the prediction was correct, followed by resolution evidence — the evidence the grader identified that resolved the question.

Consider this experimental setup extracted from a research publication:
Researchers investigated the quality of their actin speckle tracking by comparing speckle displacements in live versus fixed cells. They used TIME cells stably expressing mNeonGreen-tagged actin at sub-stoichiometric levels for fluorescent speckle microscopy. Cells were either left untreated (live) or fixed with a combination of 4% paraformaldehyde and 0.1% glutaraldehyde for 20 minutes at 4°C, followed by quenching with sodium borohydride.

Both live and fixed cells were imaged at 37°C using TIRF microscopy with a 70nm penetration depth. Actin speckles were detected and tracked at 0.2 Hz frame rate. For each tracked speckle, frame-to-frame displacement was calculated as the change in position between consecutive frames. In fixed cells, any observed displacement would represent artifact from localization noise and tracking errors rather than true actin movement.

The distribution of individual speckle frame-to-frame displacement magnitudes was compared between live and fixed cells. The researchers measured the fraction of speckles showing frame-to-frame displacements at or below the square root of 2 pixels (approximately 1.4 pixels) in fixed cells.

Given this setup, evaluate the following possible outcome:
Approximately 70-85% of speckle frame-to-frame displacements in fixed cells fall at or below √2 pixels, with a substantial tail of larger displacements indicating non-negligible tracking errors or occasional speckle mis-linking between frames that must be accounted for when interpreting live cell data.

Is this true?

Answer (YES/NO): YES